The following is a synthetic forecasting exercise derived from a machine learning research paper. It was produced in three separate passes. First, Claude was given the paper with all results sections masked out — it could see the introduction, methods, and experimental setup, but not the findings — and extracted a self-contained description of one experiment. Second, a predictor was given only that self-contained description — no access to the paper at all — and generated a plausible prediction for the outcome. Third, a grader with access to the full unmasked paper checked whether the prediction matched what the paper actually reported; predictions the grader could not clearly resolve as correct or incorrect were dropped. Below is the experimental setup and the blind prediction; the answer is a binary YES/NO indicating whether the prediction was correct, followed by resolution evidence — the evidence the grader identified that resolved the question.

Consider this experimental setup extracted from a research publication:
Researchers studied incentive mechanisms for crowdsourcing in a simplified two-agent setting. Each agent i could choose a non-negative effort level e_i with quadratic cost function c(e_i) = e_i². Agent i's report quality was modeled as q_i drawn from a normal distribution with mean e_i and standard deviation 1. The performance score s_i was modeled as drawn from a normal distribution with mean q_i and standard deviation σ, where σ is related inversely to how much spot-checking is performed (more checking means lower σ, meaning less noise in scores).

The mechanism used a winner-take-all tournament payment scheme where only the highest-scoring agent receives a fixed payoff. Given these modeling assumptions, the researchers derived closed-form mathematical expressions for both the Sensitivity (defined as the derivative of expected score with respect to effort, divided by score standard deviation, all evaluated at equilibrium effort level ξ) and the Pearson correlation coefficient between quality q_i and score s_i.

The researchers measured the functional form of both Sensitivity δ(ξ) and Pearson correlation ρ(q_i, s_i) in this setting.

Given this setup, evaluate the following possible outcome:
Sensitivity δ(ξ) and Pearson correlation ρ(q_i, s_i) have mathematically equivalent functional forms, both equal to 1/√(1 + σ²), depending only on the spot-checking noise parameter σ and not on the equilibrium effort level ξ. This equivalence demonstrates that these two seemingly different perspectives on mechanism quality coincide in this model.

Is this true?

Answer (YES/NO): YES